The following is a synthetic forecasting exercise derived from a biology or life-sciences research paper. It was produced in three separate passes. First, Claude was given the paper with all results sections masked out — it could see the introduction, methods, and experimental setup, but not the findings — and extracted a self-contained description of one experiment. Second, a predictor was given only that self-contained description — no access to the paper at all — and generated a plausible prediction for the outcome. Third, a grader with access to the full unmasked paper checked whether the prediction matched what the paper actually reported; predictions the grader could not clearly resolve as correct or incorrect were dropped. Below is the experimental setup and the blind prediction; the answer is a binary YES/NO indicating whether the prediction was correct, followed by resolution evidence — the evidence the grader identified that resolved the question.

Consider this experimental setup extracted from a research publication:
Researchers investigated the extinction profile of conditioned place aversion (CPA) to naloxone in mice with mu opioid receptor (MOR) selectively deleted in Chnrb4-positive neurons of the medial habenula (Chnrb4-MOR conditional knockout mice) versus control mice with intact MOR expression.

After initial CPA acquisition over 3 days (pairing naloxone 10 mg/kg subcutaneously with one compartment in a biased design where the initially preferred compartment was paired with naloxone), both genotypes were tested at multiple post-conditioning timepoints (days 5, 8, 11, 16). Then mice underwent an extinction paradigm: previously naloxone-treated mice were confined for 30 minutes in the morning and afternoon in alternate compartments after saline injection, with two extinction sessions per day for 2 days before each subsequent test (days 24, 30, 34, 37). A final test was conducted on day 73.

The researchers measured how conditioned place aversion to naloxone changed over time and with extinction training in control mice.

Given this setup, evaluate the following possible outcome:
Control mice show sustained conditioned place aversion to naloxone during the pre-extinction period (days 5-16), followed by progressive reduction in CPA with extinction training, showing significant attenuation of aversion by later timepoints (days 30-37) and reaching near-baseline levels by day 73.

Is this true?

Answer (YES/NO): NO